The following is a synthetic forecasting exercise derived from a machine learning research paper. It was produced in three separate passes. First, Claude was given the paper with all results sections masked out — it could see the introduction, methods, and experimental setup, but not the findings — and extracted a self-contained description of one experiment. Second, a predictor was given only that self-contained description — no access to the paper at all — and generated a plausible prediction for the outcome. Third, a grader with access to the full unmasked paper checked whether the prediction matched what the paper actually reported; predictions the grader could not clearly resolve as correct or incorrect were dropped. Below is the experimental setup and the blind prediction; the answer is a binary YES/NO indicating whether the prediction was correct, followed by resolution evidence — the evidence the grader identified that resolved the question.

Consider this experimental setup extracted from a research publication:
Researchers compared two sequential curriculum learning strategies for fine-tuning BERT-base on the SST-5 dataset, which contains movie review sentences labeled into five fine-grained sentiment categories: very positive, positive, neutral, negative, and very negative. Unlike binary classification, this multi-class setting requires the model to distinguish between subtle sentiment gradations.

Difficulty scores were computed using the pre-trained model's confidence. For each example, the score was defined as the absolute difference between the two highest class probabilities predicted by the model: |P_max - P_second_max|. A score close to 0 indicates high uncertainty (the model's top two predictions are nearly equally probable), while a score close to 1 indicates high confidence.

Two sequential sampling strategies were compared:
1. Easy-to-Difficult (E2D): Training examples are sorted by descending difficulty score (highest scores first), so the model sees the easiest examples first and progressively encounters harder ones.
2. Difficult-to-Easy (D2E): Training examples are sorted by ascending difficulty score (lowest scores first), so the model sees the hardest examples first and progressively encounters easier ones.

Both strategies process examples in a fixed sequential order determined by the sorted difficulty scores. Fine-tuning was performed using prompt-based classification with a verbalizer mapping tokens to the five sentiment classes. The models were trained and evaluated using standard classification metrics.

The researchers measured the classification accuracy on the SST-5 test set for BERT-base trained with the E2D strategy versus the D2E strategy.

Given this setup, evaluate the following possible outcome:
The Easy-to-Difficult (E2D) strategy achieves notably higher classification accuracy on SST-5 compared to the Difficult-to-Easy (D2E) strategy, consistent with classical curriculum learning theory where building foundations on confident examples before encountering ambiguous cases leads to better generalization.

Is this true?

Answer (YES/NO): NO